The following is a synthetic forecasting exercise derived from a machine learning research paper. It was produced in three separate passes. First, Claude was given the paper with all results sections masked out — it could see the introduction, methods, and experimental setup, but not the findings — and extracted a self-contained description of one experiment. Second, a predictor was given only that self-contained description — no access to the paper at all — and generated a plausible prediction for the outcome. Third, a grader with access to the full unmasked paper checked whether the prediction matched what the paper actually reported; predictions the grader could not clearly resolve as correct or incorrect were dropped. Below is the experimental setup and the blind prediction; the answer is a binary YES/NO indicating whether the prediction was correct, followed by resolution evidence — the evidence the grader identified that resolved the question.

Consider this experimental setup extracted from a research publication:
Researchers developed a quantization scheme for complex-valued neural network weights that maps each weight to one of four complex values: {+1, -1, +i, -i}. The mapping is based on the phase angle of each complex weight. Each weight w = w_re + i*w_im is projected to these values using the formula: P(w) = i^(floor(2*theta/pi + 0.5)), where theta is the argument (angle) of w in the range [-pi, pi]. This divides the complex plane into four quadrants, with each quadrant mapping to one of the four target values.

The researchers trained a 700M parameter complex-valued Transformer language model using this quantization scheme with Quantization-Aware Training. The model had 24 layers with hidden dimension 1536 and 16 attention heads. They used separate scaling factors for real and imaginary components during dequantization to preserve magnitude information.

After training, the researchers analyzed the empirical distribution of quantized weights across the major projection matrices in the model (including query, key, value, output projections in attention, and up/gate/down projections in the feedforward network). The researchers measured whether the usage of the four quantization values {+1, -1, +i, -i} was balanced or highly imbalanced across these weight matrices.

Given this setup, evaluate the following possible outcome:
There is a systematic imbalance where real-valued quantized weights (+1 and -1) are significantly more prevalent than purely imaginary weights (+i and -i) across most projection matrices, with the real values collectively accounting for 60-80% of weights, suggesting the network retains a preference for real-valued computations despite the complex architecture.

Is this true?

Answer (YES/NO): NO